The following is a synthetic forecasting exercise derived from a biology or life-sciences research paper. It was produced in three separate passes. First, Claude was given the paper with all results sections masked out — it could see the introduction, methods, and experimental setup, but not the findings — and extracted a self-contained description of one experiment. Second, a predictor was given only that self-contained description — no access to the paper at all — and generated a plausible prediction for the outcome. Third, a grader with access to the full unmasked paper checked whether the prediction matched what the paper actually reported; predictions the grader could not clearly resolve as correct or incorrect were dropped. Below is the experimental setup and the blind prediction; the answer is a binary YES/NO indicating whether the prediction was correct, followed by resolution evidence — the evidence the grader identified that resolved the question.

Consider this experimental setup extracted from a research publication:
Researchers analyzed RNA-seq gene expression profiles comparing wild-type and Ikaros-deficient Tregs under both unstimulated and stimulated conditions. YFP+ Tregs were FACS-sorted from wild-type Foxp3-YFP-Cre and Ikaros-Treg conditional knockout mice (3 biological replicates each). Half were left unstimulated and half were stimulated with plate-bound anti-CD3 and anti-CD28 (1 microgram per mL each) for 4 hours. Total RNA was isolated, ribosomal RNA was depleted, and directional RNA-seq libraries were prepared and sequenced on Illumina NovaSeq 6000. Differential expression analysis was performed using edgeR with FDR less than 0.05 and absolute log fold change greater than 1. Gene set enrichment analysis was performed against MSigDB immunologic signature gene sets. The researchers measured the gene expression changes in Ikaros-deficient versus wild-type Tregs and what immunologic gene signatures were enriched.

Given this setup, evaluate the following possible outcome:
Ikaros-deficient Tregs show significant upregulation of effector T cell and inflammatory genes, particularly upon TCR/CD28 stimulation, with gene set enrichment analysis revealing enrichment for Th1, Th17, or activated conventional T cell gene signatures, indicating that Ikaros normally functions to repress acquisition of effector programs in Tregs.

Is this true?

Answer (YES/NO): YES